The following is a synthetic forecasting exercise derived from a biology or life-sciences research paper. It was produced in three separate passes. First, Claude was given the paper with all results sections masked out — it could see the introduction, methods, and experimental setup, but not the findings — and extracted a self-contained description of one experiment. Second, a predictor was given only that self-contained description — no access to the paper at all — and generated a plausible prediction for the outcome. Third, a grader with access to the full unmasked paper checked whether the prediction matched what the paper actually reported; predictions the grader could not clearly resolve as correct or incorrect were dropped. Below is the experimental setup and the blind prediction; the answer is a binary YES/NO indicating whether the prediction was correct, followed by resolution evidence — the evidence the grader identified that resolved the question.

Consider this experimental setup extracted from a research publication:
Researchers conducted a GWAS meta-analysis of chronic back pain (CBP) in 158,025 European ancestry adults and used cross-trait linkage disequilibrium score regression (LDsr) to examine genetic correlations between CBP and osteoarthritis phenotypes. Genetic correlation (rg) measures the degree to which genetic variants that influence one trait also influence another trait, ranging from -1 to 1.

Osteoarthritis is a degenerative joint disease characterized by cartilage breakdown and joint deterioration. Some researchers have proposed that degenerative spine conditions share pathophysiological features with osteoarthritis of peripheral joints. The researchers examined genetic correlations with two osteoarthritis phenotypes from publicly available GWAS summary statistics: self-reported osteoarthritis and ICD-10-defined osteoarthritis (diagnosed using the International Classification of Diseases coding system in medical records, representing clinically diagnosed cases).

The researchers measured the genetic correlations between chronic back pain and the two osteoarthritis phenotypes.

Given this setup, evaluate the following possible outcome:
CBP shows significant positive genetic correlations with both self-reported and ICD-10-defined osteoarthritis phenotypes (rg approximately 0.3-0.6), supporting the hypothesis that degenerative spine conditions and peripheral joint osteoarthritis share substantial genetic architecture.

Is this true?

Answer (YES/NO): NO